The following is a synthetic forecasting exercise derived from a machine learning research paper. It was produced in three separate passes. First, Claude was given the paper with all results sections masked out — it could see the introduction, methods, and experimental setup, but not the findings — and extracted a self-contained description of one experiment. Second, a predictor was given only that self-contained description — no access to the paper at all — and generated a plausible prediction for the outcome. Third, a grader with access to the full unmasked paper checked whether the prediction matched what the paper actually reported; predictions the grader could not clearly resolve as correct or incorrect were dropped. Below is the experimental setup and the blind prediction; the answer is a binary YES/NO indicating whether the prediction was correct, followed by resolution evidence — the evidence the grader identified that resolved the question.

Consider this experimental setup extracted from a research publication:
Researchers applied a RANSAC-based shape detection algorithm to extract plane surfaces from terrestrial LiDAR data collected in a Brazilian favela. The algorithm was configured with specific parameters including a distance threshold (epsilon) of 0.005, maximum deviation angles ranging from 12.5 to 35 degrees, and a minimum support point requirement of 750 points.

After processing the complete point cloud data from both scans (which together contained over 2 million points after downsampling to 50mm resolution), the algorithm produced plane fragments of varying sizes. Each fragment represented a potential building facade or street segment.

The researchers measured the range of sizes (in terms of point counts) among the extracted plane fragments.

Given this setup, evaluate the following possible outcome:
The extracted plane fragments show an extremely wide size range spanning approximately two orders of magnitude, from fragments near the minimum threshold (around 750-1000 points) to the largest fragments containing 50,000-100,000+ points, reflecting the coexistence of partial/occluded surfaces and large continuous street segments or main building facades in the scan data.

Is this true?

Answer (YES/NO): NO